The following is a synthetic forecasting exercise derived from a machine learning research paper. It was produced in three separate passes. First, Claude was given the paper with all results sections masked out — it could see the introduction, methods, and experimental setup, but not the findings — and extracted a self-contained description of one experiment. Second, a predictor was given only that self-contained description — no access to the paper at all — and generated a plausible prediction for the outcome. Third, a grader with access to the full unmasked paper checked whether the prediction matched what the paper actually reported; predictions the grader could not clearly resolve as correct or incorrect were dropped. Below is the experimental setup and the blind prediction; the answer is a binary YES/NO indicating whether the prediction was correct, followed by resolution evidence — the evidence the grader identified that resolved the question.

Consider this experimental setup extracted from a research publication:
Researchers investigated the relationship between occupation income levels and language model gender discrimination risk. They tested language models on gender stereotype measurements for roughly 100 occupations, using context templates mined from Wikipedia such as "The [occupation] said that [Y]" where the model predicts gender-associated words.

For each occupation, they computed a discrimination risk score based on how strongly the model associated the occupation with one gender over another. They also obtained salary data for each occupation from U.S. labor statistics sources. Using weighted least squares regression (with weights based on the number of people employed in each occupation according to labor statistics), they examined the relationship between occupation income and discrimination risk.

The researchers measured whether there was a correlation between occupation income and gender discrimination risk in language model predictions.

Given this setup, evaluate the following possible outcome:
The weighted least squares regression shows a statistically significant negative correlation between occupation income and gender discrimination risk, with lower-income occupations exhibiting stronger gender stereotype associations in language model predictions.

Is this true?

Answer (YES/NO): NO